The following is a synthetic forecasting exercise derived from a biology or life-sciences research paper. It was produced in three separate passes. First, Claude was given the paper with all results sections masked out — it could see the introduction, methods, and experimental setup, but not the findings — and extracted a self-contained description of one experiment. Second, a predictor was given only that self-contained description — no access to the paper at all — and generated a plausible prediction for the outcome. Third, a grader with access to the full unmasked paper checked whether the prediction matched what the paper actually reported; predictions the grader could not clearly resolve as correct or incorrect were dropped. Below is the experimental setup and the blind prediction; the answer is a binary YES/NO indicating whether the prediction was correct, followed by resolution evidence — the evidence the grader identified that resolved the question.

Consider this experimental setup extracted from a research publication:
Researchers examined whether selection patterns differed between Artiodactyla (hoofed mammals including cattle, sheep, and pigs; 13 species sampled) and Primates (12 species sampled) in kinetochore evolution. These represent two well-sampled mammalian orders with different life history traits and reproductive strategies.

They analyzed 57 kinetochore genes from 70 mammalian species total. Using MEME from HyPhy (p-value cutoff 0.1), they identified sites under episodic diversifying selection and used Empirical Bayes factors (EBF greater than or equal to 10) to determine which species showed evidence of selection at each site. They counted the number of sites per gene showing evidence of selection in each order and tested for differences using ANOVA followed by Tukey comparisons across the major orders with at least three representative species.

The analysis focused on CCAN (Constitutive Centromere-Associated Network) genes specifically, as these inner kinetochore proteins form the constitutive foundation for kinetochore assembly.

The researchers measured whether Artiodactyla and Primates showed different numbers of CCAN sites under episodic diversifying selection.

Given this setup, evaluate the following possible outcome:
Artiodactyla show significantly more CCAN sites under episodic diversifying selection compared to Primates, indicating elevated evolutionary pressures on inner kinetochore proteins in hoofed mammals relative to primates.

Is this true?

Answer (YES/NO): NO